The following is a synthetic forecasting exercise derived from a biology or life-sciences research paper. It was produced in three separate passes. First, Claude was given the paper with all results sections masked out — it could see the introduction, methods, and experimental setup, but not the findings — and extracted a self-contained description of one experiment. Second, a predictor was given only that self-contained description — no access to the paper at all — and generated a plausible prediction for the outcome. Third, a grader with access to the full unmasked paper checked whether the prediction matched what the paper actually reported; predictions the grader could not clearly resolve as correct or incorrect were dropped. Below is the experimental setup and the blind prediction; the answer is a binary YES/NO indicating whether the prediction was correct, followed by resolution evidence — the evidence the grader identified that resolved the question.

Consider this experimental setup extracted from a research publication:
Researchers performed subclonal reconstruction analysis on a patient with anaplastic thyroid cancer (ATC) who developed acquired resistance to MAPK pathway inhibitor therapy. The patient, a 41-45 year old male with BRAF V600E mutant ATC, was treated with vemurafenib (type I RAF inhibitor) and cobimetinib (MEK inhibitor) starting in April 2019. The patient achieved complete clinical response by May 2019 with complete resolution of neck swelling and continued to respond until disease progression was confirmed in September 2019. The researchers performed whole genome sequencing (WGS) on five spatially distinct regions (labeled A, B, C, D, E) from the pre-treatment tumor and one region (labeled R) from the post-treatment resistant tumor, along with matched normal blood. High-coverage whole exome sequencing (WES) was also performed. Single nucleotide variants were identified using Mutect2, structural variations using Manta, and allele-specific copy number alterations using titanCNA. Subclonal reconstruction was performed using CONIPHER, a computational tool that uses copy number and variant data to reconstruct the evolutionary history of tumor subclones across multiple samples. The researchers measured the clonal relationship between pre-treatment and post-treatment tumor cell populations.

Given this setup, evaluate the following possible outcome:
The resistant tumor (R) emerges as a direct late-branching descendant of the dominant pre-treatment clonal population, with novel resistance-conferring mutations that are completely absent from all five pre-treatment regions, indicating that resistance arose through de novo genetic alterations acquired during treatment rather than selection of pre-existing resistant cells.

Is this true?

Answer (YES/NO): NO